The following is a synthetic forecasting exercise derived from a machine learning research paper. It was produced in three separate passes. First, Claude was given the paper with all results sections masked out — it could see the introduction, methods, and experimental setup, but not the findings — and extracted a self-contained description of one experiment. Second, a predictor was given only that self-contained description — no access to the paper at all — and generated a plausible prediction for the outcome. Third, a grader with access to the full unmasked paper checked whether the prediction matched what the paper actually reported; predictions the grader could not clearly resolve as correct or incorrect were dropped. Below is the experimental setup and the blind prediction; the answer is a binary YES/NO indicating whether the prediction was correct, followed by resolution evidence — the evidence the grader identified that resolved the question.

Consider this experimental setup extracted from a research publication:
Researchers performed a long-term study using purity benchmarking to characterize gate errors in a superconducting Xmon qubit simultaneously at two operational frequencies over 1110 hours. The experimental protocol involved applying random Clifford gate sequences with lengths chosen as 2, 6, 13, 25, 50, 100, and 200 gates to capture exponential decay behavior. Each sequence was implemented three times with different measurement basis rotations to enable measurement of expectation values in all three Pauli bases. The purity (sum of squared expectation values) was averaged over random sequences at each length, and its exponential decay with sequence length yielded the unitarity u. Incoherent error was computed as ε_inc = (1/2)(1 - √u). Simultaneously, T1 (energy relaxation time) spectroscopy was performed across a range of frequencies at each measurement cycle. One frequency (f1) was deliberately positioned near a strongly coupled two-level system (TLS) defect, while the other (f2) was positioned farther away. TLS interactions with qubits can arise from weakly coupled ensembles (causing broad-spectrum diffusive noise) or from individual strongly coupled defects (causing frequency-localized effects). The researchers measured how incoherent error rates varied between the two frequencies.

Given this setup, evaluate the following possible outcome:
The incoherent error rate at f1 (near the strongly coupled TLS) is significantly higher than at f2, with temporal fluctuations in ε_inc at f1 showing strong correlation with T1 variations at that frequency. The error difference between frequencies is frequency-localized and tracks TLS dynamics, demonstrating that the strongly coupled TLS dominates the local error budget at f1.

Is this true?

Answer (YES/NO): NO